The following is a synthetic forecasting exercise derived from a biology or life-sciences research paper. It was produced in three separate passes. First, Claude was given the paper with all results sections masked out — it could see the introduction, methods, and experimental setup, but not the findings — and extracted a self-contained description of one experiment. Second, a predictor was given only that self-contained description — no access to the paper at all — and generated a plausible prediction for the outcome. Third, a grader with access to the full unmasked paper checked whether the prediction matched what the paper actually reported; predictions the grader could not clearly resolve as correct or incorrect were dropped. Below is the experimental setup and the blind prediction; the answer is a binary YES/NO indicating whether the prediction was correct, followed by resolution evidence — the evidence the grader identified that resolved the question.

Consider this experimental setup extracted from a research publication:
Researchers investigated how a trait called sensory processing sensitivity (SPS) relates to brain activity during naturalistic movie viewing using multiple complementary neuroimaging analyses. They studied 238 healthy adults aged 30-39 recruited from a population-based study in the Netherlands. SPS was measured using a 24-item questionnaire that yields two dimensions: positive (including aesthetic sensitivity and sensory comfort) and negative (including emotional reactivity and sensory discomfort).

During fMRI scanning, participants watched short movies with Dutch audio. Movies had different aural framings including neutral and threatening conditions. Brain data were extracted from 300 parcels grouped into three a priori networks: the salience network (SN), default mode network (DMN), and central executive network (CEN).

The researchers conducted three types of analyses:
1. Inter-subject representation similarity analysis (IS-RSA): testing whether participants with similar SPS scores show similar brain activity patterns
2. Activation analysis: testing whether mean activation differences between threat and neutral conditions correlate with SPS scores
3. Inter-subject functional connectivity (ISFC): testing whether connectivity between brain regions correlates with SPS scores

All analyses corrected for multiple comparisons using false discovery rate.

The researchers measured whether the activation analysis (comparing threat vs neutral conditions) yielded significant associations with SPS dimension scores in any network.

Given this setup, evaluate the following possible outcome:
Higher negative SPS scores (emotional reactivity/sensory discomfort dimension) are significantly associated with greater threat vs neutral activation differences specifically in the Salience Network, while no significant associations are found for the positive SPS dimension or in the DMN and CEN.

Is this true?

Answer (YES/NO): NO